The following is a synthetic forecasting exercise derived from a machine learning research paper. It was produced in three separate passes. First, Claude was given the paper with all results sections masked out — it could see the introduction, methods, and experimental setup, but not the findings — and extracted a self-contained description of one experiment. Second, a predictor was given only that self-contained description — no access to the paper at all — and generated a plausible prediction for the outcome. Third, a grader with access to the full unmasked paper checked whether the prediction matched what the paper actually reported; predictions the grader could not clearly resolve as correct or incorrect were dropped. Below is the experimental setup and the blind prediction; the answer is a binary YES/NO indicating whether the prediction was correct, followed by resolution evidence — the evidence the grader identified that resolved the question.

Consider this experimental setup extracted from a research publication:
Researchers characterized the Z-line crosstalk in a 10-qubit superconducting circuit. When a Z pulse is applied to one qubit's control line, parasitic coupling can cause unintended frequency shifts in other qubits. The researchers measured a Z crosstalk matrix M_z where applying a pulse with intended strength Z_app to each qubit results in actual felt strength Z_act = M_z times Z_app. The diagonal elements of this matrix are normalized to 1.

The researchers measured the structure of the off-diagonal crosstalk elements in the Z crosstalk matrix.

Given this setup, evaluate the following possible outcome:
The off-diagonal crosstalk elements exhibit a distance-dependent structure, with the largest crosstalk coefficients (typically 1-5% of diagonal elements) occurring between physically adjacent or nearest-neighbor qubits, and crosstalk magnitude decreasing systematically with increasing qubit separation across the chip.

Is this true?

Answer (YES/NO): NO